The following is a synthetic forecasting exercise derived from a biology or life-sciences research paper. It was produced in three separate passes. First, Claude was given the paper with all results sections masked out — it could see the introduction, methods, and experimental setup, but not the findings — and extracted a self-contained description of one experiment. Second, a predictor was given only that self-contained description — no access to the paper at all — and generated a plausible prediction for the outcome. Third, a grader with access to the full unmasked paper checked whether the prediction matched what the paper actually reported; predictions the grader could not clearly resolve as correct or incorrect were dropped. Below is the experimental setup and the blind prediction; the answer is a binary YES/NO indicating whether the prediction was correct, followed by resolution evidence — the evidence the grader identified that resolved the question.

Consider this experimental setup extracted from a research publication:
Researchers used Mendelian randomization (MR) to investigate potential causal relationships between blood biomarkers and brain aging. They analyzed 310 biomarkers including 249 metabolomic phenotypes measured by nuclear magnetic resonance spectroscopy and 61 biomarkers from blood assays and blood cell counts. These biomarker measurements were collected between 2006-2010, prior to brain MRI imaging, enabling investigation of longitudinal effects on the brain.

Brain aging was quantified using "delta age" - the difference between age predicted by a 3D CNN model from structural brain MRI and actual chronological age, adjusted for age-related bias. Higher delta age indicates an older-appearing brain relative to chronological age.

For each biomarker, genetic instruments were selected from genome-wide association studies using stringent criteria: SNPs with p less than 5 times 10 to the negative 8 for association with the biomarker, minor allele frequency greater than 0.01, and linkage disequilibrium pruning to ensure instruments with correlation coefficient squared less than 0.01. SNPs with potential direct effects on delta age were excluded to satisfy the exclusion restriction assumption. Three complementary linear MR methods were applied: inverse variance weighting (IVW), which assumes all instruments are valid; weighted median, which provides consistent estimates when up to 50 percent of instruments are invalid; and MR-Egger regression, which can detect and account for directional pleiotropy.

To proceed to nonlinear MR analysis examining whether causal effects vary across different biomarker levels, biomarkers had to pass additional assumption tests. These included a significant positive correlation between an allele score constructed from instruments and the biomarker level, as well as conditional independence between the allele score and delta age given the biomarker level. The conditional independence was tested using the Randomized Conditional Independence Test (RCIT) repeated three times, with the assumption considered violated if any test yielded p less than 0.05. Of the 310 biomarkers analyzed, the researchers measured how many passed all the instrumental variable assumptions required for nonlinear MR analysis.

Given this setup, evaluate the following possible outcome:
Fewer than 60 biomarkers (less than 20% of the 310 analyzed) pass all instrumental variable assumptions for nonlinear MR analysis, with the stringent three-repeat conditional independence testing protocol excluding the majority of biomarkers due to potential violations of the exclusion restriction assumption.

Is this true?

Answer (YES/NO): YES